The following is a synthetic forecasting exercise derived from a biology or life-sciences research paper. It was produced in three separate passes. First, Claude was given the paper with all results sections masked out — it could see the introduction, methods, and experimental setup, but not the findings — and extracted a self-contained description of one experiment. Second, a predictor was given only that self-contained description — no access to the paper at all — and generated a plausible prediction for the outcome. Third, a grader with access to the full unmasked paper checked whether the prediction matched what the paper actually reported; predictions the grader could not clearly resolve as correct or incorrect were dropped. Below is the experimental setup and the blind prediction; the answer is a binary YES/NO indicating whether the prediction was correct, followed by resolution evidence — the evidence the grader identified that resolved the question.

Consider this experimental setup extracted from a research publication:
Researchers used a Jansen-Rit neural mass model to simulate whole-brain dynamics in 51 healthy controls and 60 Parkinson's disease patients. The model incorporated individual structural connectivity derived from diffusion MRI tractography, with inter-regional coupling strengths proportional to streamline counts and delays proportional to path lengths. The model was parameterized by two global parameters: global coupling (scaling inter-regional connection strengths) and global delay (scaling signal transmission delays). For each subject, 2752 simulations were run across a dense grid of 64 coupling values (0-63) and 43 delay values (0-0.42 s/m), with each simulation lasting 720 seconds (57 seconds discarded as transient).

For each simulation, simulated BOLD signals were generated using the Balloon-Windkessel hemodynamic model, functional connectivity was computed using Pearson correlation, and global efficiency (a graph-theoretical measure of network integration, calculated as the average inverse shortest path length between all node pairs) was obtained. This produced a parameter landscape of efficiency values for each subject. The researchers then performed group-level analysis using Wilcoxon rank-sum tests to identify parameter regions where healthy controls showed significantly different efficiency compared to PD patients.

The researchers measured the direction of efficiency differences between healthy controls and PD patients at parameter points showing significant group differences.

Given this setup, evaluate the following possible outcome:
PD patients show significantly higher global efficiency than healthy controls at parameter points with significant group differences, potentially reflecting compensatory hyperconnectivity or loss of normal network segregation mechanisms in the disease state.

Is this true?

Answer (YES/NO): NO